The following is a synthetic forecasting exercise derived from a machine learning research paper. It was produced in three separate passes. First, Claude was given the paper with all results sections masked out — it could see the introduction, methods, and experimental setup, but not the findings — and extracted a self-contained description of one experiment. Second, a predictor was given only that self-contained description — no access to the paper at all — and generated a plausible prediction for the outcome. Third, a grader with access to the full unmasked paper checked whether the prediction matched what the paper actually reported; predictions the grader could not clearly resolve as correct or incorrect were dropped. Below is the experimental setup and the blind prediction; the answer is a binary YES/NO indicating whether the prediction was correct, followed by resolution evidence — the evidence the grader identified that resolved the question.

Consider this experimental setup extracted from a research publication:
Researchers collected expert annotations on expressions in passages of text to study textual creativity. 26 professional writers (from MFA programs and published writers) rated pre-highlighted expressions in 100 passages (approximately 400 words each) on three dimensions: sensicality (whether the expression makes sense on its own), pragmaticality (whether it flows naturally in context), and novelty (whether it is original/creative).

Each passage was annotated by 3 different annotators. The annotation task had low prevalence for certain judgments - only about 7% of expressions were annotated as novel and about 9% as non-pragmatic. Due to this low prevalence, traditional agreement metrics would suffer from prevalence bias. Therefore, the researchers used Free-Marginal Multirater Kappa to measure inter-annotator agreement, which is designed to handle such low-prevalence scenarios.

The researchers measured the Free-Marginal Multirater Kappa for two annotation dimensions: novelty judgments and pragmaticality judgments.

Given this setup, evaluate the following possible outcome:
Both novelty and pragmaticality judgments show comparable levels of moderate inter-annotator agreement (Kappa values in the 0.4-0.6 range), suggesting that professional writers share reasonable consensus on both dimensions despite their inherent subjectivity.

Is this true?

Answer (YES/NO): NO